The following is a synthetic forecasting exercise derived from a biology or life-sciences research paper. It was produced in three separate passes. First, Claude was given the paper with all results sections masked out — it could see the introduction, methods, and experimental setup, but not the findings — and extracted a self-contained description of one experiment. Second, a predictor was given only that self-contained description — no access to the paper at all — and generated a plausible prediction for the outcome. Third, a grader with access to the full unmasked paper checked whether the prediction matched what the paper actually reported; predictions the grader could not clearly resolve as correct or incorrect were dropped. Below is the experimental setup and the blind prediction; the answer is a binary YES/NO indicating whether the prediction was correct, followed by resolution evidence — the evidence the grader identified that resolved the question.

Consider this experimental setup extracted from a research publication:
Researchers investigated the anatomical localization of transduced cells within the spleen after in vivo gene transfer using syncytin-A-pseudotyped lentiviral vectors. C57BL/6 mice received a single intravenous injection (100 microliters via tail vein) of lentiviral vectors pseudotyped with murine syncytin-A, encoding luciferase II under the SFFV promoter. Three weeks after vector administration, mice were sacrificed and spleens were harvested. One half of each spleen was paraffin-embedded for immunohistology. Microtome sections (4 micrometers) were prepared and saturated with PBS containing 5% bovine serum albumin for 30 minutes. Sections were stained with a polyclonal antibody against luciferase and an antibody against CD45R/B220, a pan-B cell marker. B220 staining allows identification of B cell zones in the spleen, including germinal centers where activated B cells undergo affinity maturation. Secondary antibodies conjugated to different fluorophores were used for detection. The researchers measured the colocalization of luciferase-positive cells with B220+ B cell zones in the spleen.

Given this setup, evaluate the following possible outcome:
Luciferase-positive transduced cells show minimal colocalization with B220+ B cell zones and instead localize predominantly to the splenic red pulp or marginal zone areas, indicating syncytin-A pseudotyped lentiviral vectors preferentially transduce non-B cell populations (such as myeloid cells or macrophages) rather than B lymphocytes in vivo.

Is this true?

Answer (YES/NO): NO